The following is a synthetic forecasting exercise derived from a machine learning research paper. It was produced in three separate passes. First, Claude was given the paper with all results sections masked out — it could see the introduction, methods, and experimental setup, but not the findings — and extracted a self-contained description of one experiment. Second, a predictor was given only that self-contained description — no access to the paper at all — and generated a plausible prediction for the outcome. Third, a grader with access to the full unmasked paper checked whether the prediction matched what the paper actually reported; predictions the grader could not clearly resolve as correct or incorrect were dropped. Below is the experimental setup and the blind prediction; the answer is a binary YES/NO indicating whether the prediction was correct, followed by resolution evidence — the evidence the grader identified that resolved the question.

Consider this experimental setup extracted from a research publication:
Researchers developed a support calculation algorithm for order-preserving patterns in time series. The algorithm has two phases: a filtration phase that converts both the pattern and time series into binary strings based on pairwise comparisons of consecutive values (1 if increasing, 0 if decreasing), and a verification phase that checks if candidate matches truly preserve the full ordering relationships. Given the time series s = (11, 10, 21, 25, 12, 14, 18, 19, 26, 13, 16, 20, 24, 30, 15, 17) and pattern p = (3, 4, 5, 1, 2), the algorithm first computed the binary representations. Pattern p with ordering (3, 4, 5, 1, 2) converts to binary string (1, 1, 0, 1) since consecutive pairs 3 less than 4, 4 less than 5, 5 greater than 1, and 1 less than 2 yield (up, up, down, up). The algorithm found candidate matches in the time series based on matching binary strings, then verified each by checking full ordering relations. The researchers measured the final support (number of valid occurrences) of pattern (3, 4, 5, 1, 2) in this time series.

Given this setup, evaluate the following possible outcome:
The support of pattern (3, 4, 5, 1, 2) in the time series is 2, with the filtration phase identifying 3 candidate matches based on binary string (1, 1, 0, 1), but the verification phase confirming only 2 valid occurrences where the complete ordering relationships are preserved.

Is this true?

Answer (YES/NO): YES